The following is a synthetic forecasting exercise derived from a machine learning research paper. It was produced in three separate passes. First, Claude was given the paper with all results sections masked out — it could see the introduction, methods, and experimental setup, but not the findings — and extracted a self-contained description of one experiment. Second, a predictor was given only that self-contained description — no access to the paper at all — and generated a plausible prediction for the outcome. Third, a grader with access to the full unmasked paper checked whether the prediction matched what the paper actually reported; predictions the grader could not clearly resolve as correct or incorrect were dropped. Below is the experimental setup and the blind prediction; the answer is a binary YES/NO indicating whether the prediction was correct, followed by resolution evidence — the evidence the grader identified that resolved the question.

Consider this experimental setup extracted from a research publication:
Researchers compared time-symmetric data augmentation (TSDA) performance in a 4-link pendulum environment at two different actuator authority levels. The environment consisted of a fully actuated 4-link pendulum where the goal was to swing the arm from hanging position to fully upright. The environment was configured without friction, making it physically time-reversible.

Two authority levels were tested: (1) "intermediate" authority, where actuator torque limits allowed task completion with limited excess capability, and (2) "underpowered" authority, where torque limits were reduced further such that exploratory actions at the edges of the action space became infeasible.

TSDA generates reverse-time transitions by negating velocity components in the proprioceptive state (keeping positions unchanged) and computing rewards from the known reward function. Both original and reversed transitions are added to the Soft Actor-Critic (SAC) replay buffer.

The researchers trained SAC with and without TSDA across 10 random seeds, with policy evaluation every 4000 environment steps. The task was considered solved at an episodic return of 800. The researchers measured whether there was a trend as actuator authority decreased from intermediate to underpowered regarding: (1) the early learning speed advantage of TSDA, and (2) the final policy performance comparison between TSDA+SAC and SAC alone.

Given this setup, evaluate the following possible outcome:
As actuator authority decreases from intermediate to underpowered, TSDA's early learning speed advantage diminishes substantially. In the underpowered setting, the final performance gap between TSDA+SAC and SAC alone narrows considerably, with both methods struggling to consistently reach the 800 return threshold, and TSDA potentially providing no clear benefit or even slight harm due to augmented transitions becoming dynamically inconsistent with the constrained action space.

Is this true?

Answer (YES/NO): NO